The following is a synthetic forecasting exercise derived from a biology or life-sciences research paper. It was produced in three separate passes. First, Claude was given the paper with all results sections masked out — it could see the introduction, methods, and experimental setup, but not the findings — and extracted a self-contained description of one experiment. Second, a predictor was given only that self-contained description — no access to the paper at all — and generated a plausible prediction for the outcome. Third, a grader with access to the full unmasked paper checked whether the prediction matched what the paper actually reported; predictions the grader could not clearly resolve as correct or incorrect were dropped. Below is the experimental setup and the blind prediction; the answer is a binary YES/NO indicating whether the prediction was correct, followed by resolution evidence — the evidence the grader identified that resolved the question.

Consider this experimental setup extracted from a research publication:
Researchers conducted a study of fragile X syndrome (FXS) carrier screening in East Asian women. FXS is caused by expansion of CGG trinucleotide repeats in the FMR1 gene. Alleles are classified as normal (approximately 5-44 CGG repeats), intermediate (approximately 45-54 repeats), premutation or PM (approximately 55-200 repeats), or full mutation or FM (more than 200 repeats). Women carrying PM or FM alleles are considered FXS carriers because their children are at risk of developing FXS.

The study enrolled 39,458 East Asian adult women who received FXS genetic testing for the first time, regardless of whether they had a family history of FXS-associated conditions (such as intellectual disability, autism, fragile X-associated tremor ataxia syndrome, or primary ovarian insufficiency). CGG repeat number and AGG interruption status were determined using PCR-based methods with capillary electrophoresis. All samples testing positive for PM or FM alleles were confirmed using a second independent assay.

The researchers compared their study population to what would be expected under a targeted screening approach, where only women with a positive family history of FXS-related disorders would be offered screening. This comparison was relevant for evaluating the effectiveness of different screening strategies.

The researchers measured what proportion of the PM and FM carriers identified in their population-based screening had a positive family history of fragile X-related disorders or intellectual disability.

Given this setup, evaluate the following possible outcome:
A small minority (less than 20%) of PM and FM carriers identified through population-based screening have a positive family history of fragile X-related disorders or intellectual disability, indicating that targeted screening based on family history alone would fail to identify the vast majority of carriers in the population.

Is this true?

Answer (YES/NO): NO